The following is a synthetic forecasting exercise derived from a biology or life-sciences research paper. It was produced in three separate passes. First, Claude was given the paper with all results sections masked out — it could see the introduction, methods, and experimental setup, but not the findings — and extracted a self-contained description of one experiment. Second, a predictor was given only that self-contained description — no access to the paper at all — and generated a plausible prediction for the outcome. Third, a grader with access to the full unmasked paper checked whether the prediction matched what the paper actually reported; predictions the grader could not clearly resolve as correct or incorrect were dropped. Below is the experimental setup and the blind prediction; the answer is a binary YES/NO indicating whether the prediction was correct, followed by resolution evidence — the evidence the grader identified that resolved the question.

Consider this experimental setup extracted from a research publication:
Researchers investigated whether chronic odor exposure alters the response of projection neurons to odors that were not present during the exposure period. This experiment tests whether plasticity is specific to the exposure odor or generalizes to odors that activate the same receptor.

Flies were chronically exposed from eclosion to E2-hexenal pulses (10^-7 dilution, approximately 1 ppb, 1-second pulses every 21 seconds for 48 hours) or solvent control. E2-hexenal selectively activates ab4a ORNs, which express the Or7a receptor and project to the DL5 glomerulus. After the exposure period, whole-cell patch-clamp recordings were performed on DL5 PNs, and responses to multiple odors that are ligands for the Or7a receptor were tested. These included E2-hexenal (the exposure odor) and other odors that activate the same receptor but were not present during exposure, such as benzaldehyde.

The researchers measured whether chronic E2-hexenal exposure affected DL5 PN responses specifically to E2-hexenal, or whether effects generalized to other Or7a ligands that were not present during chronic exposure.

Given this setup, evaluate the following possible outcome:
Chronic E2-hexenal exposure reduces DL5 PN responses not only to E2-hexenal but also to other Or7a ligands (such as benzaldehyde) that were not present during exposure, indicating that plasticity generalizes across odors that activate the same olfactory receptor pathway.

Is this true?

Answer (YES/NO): NO